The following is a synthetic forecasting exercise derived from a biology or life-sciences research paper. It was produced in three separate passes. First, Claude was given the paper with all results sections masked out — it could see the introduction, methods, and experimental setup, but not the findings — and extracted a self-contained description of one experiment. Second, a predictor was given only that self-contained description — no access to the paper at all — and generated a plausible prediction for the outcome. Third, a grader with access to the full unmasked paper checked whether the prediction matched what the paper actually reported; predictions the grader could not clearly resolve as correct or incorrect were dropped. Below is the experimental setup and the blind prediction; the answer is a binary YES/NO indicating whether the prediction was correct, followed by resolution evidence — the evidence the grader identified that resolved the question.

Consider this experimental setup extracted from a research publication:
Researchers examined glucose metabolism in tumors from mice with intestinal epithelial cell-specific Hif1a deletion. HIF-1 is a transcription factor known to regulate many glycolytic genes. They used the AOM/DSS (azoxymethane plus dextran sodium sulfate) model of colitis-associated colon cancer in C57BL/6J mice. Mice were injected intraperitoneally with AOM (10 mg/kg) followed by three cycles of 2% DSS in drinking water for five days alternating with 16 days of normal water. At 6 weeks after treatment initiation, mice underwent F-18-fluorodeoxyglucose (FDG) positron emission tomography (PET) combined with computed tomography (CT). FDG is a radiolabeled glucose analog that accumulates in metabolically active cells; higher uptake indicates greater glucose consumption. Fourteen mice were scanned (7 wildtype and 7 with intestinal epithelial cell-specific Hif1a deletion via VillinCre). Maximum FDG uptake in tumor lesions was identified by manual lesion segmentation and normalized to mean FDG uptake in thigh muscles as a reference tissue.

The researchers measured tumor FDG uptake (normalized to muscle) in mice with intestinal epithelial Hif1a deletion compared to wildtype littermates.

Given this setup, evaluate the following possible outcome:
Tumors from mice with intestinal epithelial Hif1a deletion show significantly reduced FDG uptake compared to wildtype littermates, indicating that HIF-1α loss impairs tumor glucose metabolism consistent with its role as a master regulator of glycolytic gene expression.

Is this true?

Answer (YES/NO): YES